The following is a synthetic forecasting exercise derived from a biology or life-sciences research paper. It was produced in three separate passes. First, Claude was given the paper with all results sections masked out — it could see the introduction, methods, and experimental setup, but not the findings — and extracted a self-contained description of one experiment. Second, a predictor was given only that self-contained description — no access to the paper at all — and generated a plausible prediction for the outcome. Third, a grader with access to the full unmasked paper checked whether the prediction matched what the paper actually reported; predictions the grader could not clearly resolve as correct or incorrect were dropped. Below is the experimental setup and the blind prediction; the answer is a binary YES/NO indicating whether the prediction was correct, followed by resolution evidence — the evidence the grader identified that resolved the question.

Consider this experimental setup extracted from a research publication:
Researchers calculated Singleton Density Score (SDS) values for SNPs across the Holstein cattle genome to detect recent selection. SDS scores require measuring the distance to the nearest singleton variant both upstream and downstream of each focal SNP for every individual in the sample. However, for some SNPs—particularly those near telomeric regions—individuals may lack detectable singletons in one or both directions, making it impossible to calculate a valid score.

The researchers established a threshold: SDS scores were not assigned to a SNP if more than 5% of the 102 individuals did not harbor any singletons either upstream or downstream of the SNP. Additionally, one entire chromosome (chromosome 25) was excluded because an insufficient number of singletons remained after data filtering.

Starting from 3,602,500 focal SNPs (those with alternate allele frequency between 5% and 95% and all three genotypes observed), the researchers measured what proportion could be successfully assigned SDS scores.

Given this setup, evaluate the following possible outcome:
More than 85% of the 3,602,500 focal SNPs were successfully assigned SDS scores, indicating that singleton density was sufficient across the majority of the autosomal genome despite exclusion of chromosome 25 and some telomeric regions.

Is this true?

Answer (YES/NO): NO